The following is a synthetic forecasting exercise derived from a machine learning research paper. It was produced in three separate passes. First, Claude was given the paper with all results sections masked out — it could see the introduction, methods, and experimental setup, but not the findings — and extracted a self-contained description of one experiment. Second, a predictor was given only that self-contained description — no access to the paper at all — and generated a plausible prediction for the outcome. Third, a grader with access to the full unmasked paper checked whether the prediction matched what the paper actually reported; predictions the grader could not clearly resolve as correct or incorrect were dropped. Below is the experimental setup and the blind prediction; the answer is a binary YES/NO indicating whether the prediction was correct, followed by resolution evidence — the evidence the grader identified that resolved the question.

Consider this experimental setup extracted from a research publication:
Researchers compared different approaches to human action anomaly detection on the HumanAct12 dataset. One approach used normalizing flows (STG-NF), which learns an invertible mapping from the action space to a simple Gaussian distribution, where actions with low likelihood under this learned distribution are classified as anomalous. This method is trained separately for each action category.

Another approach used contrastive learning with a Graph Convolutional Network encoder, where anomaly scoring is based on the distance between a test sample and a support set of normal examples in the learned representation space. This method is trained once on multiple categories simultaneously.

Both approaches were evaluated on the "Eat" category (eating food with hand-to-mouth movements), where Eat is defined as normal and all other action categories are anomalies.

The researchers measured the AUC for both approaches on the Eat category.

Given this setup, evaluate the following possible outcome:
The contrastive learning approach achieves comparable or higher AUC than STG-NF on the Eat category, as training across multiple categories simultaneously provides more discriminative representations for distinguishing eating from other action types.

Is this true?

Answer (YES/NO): NO